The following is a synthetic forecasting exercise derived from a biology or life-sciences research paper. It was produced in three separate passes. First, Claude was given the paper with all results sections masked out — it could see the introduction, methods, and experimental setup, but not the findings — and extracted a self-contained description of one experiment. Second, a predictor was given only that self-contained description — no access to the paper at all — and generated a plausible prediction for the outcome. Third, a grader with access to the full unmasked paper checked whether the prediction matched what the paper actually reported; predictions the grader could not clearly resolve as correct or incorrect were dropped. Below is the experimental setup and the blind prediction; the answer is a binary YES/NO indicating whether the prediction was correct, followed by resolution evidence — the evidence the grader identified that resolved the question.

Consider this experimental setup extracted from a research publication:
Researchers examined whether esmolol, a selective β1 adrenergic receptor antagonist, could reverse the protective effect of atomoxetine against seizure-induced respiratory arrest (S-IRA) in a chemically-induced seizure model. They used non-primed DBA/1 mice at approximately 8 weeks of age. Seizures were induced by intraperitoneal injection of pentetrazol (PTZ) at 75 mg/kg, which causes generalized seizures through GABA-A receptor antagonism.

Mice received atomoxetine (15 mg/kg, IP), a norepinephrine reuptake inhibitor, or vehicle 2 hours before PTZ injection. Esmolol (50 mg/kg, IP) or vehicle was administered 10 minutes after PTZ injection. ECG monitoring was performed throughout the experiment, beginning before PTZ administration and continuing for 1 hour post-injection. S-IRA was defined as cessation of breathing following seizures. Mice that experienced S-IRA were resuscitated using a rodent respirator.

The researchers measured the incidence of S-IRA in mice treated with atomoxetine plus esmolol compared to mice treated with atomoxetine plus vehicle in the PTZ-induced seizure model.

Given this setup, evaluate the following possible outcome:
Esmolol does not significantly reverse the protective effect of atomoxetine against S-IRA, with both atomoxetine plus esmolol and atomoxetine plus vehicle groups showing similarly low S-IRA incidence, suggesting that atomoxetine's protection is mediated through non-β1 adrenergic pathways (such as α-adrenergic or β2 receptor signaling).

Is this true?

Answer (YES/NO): NO